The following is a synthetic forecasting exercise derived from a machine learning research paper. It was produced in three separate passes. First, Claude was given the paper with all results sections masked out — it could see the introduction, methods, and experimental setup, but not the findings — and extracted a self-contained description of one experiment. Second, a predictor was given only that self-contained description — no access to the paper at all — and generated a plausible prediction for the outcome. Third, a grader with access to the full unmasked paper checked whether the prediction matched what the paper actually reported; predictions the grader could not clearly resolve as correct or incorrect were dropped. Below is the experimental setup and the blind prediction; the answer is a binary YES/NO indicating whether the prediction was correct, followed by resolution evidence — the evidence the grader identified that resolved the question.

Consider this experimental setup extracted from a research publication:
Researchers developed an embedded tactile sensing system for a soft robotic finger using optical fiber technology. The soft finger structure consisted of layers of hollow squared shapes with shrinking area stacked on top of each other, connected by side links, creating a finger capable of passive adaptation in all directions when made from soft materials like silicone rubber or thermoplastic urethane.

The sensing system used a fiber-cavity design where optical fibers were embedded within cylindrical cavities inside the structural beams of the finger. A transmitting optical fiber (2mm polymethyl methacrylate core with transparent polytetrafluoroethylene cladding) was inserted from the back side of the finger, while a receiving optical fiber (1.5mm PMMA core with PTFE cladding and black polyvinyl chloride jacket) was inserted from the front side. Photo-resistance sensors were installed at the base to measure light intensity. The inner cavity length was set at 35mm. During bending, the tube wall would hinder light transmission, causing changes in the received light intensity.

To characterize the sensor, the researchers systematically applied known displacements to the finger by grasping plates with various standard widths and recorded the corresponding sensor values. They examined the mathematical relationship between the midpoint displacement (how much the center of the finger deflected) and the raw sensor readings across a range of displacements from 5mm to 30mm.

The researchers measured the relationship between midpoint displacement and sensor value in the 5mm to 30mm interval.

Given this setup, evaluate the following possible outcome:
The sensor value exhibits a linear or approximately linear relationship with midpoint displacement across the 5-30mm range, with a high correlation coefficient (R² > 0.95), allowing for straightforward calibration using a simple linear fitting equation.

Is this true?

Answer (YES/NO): YES